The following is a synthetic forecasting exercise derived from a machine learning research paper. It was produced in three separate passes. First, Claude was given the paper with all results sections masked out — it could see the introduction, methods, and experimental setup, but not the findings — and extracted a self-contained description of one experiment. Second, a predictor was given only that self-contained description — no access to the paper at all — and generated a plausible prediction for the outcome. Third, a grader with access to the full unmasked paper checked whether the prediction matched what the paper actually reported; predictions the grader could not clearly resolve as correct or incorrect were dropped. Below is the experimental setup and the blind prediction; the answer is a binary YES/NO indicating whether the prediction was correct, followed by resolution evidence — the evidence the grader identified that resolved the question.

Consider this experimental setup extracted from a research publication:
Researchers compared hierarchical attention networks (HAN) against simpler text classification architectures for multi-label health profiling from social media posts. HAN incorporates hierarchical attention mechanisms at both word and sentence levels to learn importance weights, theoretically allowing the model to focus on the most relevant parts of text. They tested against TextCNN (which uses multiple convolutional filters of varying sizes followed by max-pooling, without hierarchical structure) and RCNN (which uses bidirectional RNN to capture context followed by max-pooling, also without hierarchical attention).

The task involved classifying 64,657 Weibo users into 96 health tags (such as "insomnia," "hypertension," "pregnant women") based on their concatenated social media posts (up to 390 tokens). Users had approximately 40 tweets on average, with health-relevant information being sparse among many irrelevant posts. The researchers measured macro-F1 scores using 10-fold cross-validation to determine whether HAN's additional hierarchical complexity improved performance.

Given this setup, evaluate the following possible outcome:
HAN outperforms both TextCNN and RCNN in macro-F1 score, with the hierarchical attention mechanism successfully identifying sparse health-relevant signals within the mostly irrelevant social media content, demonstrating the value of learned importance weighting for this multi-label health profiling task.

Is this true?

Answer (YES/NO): NO